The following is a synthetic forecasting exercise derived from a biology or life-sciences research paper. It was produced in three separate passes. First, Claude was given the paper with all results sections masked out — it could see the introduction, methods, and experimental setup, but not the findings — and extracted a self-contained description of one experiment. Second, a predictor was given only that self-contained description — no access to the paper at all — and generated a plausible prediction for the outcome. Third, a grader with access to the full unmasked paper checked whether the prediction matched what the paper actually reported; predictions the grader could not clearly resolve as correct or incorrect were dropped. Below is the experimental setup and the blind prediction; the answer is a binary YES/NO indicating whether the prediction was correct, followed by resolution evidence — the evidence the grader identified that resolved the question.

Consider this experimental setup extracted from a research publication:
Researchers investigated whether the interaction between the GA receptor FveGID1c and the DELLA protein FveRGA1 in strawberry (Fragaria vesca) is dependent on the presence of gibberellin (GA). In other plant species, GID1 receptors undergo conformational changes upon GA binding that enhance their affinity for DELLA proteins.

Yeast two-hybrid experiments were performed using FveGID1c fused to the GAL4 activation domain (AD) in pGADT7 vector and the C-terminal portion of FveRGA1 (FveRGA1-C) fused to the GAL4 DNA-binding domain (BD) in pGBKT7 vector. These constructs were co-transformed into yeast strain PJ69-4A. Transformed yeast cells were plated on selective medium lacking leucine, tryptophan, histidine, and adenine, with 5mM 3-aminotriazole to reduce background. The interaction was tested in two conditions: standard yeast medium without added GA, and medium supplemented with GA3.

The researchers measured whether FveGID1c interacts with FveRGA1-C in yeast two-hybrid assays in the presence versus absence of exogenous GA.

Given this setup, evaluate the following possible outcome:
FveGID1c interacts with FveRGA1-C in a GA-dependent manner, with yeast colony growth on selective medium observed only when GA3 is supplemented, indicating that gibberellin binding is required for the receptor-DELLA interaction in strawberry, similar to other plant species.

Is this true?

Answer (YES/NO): YES